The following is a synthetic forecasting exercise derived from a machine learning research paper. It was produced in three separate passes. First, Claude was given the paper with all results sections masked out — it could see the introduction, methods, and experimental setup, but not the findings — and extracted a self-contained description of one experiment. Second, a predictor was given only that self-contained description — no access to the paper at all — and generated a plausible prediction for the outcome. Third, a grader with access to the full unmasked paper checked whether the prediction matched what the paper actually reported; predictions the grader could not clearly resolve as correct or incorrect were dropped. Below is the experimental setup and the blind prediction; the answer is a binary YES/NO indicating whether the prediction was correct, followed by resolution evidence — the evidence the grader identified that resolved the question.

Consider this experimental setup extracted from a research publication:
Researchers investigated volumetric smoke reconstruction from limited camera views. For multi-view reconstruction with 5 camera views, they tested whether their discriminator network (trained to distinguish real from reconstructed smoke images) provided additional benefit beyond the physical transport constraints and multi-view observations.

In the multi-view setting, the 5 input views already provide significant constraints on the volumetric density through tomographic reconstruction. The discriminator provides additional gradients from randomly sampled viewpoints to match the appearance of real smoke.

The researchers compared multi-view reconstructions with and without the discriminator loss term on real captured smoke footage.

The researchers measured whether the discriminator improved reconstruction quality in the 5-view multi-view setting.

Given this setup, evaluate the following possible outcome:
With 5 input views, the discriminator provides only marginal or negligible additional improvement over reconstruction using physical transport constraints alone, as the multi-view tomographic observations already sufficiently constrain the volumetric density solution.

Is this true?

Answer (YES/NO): YES